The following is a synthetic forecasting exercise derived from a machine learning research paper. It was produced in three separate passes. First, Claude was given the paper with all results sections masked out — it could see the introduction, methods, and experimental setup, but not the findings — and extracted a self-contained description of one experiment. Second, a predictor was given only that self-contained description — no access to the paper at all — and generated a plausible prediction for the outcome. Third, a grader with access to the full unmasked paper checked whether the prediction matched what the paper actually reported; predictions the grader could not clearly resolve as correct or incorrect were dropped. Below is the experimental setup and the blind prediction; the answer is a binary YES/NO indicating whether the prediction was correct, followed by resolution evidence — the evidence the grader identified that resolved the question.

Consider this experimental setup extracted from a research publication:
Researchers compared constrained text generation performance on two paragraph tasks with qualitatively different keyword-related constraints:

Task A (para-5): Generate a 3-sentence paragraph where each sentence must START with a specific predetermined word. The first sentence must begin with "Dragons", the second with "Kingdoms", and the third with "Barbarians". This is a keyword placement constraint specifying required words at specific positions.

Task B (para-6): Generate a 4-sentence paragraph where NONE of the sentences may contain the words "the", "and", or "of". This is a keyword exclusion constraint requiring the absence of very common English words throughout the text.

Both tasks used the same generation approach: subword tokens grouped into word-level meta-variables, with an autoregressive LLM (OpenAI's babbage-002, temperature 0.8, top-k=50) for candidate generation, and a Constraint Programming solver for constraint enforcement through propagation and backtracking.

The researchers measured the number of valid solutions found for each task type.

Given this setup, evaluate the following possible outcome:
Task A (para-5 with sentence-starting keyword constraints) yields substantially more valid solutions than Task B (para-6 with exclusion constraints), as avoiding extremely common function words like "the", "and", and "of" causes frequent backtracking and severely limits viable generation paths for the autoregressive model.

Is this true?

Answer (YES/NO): YES